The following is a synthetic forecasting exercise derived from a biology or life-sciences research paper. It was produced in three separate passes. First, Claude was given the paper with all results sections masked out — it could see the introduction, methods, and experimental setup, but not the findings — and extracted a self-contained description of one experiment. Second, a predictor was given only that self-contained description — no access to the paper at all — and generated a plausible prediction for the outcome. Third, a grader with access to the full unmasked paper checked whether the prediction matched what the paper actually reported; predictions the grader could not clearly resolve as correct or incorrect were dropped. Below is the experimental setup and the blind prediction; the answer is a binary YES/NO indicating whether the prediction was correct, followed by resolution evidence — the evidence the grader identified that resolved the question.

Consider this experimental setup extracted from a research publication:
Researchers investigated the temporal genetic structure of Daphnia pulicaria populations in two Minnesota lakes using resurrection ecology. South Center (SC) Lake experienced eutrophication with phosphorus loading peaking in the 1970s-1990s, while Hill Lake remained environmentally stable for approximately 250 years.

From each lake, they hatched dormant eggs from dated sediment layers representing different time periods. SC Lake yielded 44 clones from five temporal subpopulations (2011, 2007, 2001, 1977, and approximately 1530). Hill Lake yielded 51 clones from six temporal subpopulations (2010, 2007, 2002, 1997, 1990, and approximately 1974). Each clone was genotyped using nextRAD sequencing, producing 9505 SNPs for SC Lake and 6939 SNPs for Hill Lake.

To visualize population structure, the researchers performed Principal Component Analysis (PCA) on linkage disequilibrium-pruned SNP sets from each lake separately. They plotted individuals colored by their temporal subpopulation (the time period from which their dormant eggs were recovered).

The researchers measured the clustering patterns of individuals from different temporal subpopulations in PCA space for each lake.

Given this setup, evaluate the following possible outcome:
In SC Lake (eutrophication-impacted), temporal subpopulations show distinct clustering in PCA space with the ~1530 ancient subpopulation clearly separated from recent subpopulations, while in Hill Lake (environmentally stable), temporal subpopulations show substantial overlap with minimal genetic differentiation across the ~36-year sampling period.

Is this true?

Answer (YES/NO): NO